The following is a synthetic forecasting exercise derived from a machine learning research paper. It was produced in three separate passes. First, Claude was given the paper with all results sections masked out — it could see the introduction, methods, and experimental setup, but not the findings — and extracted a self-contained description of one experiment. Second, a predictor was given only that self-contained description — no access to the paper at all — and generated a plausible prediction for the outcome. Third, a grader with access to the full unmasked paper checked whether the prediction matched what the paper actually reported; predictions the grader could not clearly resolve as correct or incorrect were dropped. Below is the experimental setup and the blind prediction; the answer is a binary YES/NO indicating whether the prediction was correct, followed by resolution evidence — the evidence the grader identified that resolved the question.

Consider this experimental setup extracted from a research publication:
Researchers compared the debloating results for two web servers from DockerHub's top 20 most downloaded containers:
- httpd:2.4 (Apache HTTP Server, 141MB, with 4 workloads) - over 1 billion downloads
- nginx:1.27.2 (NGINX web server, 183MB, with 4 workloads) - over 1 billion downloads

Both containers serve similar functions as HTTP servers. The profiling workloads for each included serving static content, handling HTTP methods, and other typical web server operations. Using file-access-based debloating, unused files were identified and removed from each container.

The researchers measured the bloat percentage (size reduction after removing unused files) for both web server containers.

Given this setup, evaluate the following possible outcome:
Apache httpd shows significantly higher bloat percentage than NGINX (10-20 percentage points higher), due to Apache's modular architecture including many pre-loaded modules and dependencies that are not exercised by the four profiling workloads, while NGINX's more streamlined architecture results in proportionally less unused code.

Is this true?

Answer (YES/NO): NO